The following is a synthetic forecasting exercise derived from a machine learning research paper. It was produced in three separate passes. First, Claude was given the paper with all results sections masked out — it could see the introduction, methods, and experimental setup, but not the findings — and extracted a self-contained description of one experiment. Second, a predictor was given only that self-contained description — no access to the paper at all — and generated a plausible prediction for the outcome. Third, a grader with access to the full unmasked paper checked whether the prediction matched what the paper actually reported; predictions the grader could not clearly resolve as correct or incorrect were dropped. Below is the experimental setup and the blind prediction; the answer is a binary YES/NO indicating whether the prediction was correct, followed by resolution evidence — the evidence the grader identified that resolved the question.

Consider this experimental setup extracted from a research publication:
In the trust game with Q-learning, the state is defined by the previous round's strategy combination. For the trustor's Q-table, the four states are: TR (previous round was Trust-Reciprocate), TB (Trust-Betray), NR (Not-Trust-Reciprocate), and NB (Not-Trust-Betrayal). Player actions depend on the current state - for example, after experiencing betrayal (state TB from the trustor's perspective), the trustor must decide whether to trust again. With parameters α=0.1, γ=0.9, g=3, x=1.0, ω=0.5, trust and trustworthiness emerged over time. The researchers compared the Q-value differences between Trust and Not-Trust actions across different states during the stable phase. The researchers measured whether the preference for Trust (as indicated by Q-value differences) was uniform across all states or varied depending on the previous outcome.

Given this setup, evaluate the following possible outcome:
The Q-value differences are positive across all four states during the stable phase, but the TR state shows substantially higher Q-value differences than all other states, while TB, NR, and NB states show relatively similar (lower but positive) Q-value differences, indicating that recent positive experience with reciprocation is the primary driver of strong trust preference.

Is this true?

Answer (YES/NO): NO